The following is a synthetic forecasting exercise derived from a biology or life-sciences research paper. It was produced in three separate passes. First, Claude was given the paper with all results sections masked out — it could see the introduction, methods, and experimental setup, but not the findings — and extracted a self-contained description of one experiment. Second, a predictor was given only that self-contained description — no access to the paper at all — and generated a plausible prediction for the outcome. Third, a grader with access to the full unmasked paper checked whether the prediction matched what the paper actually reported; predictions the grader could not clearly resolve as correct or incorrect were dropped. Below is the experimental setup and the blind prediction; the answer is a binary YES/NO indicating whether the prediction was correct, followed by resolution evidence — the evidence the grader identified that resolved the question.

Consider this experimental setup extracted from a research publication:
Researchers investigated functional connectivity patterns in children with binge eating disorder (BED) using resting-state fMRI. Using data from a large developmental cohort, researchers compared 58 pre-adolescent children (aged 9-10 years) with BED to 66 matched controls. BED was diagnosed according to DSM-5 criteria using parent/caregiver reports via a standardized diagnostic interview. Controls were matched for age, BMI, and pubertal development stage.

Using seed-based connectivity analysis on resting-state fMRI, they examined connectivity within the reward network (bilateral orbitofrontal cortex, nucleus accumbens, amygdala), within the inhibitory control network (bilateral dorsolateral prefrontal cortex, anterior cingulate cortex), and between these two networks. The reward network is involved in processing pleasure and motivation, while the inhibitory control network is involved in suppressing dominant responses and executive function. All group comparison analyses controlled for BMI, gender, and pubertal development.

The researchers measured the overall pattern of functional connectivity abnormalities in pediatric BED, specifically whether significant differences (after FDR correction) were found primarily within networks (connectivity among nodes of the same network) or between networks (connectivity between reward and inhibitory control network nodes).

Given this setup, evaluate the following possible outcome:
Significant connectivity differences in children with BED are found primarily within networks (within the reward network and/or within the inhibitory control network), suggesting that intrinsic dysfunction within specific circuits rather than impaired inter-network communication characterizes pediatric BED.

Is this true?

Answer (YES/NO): NO